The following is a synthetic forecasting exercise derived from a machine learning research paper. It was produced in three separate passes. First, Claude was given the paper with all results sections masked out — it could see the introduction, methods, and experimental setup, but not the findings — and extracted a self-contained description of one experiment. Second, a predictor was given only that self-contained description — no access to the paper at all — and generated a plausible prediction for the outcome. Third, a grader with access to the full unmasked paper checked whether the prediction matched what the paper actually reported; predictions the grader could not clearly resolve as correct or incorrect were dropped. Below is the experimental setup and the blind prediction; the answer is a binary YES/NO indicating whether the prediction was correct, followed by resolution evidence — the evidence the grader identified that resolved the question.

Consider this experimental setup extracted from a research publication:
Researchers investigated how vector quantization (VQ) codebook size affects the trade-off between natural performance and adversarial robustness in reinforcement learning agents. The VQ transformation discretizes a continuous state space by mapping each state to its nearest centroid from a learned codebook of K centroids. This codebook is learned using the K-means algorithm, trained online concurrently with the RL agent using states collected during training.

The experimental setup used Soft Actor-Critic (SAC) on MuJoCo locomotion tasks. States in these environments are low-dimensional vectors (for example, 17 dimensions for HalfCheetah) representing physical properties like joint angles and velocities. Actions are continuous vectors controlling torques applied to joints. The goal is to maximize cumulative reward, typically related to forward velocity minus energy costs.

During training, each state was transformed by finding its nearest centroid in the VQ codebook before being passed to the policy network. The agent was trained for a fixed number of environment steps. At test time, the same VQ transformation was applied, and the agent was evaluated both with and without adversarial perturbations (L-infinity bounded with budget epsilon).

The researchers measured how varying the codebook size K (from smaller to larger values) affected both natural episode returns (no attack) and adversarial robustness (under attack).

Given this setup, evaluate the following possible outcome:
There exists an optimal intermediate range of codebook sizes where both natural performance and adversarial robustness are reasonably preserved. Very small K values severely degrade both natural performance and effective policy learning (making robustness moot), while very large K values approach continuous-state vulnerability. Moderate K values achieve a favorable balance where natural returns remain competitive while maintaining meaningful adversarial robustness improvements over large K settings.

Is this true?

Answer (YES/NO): NO